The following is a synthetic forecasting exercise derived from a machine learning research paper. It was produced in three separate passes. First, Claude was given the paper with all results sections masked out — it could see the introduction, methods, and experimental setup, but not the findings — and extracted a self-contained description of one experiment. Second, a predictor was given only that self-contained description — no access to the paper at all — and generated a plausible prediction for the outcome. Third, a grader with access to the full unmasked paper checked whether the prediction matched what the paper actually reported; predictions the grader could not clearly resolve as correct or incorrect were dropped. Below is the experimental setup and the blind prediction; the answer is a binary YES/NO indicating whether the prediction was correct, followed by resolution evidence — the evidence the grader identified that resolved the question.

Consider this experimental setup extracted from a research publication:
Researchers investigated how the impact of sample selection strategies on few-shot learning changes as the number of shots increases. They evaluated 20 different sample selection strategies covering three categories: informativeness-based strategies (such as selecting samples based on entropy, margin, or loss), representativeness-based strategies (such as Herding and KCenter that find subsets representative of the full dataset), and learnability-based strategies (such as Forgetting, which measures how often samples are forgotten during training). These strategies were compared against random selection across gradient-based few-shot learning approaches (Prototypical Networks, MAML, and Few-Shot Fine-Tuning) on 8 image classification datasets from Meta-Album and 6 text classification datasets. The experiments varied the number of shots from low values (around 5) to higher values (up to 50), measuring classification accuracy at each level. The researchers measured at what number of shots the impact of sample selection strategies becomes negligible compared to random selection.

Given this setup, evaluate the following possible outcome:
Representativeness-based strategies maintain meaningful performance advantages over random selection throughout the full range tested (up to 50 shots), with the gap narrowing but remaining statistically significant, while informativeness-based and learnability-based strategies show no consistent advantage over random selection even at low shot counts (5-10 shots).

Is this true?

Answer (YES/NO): NO